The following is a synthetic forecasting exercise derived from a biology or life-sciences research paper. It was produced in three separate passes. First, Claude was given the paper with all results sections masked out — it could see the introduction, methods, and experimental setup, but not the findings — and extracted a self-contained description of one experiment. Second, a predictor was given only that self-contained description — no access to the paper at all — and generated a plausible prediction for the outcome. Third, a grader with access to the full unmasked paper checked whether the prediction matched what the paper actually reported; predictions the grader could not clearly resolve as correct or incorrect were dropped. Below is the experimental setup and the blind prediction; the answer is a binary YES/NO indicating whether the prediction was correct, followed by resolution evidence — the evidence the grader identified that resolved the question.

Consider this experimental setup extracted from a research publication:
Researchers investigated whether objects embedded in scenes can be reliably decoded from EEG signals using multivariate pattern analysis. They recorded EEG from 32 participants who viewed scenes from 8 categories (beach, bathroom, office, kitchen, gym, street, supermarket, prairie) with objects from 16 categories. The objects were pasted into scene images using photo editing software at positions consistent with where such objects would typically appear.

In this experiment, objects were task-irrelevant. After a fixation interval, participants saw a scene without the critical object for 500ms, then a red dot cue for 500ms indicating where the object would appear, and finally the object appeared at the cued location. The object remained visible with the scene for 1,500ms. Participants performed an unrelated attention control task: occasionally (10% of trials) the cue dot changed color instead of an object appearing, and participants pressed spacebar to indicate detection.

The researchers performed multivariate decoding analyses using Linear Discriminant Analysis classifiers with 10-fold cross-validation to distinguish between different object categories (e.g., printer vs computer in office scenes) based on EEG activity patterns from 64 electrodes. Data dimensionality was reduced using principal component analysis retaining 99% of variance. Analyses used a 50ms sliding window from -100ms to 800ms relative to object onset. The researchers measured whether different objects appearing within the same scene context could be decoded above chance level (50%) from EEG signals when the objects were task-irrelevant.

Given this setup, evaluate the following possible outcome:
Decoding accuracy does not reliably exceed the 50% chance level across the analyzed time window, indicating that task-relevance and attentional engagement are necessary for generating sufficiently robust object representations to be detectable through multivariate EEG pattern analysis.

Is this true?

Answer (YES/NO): NO